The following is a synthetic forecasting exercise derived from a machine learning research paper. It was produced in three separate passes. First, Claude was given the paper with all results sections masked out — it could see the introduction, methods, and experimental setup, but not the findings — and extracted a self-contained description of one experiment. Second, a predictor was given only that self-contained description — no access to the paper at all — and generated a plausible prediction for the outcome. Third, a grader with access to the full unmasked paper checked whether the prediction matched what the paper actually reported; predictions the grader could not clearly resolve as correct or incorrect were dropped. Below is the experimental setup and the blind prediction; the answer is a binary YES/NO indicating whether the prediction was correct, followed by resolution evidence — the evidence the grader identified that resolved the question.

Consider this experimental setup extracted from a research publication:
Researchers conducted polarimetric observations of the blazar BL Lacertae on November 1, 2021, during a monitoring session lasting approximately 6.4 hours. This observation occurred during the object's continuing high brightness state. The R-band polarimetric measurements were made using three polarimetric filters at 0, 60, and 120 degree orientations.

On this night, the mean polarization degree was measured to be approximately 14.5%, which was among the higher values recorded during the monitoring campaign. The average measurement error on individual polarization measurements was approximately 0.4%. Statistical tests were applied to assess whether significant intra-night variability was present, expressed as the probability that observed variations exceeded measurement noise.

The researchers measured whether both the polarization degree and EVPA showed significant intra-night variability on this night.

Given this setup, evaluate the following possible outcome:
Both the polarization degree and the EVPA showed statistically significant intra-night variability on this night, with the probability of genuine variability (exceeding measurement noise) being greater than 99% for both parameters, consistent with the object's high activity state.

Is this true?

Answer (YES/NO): NO